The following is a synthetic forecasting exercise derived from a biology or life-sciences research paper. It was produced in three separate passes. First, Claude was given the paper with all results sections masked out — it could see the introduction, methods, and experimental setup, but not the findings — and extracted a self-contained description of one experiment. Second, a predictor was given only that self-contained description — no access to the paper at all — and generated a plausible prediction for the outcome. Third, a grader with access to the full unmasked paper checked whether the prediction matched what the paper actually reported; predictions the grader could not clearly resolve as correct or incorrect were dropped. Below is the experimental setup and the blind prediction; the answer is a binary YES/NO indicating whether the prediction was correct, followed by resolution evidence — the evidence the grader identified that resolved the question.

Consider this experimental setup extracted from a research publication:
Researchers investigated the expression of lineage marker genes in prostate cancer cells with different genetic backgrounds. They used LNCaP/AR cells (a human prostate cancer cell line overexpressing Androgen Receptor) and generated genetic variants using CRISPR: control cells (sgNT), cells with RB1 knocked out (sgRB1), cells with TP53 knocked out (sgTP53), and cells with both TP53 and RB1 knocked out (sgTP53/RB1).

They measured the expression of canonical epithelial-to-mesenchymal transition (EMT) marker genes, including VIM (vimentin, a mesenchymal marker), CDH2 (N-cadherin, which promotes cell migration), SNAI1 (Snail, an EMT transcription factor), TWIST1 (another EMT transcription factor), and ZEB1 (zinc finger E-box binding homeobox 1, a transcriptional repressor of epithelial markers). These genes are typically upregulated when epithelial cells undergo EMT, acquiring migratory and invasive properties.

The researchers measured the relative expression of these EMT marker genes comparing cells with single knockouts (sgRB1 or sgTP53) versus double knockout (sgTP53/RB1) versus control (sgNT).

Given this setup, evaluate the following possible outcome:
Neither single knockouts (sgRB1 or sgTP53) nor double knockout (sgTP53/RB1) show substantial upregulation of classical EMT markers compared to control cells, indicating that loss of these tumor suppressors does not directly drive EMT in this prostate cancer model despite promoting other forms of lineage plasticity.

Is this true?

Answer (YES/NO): NO